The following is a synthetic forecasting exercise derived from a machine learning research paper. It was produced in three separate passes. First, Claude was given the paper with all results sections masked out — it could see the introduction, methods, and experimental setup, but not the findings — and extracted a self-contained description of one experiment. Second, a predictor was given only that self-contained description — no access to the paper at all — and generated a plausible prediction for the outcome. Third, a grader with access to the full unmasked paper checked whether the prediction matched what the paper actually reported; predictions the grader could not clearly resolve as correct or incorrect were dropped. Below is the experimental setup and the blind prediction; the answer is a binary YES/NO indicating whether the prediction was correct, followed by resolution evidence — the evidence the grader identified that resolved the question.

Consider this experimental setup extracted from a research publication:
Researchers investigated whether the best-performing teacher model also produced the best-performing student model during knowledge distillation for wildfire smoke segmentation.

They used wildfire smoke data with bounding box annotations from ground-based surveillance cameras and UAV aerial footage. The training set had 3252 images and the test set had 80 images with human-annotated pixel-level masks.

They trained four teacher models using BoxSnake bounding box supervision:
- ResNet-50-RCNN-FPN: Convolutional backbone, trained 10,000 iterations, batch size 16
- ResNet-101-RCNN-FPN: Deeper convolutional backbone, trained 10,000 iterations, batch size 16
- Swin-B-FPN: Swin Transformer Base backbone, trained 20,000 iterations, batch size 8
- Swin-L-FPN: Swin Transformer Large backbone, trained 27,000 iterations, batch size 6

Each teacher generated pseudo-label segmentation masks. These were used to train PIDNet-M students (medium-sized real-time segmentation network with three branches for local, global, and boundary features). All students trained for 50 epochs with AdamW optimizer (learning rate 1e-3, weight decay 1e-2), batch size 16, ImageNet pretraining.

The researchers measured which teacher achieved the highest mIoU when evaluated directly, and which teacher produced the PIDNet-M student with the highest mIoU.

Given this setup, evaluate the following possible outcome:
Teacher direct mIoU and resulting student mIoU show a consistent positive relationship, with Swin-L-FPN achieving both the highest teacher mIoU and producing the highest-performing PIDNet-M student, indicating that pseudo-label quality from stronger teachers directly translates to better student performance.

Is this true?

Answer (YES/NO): NO